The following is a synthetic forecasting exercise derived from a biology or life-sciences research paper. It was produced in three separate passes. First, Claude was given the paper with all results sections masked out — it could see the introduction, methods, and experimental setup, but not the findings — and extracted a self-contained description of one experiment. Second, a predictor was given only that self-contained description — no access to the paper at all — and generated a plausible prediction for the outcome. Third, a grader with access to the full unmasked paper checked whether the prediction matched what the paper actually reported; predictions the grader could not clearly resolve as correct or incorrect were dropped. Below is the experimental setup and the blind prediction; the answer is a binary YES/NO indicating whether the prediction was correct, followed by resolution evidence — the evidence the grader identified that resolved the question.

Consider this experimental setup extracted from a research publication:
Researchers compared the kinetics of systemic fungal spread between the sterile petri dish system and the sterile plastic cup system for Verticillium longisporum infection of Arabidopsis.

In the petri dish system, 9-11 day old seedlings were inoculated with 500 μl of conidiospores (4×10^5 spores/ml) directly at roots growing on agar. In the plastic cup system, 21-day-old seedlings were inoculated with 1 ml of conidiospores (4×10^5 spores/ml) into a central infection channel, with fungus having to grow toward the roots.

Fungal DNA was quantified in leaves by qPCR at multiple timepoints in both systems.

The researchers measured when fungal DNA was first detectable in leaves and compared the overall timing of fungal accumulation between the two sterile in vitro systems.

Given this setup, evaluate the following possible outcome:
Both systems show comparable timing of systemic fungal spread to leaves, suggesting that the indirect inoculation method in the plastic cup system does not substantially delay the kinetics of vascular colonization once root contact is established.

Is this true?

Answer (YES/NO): NO